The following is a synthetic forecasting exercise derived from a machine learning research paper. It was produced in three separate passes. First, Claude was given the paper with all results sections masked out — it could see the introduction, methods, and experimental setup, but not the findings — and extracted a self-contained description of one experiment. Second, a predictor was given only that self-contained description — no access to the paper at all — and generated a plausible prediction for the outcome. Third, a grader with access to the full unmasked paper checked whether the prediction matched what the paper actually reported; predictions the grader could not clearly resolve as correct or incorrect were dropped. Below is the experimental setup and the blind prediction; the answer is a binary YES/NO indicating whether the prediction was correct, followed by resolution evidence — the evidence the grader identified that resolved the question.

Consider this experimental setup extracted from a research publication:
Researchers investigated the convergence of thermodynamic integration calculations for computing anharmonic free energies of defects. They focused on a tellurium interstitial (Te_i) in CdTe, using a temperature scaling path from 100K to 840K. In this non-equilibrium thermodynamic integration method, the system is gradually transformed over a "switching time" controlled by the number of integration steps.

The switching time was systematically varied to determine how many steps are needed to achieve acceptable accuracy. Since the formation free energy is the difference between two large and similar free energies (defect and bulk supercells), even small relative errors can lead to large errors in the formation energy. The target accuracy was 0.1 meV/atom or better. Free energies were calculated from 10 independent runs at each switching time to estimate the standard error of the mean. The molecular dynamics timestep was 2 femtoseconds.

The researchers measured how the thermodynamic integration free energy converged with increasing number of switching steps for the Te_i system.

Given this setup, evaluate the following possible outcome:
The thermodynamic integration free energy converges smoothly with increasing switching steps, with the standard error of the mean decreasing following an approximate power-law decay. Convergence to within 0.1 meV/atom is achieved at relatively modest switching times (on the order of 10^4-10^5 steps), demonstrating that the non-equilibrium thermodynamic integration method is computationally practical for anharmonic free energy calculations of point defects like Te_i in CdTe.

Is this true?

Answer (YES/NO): NO